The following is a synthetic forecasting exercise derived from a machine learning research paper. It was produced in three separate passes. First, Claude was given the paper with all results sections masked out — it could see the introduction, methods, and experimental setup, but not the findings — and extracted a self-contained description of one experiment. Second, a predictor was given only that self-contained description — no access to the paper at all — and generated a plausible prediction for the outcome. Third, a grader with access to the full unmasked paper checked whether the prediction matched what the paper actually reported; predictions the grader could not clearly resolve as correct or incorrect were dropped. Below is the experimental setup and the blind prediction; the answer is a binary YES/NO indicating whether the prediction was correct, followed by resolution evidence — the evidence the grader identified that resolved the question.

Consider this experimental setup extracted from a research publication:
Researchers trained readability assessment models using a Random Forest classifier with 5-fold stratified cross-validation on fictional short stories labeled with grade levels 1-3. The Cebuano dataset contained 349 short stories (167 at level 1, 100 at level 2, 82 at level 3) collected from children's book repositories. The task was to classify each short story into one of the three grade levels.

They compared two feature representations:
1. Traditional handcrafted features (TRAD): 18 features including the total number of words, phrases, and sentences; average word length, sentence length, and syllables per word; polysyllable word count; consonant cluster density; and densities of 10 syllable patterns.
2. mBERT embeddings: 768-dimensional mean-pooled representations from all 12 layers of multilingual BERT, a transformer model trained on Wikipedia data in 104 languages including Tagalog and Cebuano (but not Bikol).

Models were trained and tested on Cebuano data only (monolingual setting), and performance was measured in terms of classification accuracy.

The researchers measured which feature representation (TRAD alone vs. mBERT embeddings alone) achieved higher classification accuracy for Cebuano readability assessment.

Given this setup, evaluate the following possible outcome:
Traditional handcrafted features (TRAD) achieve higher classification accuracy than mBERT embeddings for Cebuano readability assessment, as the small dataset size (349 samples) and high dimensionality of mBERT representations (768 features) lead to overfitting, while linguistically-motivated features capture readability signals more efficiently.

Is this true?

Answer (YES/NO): YES